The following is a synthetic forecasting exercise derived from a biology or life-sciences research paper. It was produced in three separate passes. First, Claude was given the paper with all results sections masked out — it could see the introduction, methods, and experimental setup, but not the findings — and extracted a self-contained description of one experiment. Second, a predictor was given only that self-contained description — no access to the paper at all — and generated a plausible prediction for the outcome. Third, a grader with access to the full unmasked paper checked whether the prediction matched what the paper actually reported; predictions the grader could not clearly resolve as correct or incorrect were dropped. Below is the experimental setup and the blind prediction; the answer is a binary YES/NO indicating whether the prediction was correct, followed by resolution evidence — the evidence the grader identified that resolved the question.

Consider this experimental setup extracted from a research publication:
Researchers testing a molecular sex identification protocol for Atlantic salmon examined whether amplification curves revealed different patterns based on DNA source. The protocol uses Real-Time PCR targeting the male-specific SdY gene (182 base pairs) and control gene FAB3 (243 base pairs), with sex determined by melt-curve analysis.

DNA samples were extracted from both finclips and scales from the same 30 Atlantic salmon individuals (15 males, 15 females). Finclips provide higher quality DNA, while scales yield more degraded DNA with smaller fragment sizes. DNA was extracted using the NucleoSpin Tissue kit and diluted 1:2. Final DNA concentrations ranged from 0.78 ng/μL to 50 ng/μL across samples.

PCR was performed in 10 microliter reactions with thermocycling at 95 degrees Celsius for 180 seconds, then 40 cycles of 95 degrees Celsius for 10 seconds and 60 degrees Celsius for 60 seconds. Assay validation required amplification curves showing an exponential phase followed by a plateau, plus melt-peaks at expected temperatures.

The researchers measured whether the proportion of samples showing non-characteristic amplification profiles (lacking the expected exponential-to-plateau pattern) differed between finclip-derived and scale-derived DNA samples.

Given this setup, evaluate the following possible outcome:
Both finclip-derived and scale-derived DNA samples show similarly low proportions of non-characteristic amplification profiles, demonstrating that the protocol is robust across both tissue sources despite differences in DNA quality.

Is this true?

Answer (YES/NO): NO